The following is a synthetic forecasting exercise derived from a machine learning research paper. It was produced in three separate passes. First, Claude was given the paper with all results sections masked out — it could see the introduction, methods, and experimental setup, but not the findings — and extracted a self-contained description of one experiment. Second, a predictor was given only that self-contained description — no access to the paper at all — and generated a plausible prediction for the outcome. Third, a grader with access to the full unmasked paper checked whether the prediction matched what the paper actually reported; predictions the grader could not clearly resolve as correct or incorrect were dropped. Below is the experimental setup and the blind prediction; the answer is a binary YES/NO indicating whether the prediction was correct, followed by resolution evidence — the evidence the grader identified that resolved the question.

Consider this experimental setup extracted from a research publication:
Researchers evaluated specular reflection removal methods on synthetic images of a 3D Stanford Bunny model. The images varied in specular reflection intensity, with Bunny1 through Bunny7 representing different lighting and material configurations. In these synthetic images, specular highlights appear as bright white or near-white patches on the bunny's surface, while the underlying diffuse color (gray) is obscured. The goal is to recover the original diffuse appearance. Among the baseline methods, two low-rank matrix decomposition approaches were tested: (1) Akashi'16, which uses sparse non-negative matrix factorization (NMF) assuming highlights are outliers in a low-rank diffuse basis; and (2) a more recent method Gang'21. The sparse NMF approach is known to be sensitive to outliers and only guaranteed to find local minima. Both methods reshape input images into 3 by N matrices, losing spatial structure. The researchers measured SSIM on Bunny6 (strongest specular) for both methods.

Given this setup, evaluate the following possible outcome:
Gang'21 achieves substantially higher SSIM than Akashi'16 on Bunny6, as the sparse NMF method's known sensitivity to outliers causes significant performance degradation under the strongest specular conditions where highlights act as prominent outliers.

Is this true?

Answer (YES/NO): YES